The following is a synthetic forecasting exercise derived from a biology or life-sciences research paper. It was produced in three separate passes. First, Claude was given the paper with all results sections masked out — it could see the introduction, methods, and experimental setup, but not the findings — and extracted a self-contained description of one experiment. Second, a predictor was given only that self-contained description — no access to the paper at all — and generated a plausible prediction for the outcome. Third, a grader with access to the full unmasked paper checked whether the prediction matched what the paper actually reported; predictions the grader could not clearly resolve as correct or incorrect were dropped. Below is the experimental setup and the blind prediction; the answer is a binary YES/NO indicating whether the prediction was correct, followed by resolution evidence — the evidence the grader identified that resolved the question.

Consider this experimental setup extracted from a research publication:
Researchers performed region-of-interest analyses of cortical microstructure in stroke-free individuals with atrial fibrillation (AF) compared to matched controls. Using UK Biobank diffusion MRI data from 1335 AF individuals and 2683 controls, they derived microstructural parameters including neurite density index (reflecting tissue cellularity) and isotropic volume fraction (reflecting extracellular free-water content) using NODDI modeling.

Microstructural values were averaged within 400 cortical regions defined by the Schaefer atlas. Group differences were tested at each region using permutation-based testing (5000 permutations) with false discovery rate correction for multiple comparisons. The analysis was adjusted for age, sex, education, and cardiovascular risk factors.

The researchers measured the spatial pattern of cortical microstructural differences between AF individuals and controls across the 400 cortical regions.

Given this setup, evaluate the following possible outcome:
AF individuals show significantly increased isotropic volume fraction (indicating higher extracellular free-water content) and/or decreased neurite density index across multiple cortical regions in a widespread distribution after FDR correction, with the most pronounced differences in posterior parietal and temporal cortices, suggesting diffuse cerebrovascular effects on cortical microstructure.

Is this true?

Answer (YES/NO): NO